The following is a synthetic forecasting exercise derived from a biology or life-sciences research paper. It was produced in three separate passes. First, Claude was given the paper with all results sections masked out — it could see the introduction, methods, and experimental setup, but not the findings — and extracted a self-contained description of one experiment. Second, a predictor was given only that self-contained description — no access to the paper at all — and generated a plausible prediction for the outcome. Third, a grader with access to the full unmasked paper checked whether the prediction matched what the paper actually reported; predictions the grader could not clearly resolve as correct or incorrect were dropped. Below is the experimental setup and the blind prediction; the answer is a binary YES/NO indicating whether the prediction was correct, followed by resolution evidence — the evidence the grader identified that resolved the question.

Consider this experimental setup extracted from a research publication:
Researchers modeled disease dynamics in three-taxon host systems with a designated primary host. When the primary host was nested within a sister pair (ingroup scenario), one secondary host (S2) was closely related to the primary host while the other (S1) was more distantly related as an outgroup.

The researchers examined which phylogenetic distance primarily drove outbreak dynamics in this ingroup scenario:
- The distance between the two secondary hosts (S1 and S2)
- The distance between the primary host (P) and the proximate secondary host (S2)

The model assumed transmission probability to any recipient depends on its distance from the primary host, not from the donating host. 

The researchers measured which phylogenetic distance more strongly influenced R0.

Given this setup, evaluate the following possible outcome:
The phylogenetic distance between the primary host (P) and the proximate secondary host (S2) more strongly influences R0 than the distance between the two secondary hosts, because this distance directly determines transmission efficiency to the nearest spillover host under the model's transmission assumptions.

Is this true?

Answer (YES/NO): YES